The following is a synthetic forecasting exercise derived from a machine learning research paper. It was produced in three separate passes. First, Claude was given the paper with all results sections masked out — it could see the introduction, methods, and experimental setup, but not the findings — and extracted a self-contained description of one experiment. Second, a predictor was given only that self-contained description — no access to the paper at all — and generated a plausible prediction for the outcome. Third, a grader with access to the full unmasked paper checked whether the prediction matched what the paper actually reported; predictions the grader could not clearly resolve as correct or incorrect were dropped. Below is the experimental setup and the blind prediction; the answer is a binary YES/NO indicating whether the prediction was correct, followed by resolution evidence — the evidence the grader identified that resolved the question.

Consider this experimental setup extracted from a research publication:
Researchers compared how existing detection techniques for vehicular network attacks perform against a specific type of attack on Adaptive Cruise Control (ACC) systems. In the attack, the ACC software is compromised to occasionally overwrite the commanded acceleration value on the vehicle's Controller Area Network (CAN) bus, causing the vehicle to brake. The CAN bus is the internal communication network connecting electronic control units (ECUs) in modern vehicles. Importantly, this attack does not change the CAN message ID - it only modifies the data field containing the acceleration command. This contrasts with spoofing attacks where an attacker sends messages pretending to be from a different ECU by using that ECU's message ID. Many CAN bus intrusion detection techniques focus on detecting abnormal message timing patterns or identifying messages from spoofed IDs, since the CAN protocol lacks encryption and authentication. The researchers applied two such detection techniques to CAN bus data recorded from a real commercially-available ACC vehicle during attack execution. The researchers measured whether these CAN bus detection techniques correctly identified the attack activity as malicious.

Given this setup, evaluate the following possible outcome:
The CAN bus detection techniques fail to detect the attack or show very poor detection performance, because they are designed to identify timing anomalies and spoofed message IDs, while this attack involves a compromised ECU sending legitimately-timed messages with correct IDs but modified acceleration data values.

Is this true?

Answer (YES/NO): YES